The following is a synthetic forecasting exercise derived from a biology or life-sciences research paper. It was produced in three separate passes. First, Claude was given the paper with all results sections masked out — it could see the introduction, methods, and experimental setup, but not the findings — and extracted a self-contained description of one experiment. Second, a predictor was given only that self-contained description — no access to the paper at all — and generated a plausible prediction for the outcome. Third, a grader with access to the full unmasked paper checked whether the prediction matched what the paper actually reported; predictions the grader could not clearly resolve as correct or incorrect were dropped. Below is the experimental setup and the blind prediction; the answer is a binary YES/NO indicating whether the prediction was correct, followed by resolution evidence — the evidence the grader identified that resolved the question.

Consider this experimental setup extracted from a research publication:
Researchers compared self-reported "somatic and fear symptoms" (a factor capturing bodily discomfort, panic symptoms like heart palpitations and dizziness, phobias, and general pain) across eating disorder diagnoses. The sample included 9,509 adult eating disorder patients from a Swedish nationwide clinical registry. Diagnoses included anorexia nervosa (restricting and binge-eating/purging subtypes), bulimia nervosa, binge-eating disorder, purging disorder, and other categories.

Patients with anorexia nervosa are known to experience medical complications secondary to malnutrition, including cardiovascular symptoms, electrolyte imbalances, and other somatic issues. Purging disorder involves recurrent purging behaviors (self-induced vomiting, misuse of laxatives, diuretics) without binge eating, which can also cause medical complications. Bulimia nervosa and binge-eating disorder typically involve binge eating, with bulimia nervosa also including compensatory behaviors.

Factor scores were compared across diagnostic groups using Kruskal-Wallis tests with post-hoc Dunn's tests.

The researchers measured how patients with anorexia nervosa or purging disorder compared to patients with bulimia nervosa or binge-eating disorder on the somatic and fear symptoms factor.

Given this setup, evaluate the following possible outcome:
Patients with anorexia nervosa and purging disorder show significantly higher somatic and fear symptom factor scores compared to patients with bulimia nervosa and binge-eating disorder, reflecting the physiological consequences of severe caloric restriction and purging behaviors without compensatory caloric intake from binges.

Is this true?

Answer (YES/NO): YES